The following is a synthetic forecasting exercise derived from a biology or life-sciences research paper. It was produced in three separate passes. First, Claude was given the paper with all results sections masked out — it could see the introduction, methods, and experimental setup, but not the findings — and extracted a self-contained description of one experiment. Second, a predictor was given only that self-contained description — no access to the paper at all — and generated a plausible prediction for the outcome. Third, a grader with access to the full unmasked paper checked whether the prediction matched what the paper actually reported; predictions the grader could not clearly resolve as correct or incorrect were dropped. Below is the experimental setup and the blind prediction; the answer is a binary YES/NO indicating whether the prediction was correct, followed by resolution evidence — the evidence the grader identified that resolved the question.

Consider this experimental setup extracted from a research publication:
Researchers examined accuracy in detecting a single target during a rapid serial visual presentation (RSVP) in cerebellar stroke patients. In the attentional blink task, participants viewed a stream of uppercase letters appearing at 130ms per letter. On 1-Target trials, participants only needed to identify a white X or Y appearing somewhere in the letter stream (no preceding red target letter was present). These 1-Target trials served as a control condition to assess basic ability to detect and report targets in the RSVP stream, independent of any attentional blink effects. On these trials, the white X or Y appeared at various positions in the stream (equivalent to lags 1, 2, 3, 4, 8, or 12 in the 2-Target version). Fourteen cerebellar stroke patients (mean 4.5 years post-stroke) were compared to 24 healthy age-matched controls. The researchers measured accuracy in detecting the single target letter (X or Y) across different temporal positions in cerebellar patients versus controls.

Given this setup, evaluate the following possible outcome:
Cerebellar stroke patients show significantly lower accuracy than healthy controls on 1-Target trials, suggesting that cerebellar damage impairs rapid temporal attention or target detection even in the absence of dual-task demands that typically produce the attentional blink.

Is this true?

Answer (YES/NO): NO